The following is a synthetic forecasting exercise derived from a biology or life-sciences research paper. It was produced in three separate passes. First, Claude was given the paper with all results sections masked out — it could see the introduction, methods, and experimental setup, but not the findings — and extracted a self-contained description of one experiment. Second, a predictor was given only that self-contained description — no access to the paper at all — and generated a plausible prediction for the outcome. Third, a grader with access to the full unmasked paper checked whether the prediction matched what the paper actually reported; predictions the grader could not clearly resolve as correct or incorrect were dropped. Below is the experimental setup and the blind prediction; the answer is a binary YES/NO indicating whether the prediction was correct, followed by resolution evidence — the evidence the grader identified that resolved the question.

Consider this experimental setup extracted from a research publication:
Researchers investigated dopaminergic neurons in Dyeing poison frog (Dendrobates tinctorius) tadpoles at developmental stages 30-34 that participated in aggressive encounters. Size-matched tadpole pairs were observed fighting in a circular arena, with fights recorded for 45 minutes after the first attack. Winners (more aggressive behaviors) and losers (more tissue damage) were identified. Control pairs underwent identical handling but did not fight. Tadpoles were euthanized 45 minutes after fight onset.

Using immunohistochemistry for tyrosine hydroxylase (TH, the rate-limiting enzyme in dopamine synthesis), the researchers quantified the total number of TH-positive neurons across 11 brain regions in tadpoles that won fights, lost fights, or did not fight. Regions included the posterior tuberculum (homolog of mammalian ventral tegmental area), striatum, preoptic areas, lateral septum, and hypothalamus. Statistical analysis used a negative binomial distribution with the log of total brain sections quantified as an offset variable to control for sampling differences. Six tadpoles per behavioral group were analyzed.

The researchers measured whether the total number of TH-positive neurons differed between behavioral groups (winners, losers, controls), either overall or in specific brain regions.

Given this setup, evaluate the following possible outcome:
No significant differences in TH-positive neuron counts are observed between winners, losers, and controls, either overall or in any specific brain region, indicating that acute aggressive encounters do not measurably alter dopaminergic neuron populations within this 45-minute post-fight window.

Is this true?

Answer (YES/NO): YES